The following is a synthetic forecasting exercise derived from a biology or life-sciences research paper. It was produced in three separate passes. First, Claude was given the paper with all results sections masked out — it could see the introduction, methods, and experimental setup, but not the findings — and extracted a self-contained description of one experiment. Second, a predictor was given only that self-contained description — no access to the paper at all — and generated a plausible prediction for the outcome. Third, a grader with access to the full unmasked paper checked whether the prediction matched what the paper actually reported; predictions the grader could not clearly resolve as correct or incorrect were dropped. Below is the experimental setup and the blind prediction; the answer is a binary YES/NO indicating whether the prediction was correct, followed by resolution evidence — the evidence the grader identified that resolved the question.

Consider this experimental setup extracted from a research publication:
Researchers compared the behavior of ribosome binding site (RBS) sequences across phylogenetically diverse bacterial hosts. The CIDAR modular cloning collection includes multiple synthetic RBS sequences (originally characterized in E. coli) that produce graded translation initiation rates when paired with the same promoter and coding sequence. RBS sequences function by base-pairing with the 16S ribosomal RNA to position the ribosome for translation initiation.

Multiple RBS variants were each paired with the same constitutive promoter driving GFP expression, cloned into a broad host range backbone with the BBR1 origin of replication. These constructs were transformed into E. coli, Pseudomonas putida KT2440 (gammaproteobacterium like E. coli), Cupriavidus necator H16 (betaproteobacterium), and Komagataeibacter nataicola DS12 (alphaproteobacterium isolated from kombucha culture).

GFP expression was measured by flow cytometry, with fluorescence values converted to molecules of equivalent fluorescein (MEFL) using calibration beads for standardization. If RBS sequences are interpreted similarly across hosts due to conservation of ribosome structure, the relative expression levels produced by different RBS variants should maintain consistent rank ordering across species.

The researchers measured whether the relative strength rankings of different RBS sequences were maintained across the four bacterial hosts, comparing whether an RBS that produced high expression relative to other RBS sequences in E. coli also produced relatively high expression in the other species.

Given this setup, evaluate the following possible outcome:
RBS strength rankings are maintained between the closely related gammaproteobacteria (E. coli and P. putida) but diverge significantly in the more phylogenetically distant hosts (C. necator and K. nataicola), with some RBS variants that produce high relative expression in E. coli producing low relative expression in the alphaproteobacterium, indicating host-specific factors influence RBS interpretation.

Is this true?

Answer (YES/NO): NO